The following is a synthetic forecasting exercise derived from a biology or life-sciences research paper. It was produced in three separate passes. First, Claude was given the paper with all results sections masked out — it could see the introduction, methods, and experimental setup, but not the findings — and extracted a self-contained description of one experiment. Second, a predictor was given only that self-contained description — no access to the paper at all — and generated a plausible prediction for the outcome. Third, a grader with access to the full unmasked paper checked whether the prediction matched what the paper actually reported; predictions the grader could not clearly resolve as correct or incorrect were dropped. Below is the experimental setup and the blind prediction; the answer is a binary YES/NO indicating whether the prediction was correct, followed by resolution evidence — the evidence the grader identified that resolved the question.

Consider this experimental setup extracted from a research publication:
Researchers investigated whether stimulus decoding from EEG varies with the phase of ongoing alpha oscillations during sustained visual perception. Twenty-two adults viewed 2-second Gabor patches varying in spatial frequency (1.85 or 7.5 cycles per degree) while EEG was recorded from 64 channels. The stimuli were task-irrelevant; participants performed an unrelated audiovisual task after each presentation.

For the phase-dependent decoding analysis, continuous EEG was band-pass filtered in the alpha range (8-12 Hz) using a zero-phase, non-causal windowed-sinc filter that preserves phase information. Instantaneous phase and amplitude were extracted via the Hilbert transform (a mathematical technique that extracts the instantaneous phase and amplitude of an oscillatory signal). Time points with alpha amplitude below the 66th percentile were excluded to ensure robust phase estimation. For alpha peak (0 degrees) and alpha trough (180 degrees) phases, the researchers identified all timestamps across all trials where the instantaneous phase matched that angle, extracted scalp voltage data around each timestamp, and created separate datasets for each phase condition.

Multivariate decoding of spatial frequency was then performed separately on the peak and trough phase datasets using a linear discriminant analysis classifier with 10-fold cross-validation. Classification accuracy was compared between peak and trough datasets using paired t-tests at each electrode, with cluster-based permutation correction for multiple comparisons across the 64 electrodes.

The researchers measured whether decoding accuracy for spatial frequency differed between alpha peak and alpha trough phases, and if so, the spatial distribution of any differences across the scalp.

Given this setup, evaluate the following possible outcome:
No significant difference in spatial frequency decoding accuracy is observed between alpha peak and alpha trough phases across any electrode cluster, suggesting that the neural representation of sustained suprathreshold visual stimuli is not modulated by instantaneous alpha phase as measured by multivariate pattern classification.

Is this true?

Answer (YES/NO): NO